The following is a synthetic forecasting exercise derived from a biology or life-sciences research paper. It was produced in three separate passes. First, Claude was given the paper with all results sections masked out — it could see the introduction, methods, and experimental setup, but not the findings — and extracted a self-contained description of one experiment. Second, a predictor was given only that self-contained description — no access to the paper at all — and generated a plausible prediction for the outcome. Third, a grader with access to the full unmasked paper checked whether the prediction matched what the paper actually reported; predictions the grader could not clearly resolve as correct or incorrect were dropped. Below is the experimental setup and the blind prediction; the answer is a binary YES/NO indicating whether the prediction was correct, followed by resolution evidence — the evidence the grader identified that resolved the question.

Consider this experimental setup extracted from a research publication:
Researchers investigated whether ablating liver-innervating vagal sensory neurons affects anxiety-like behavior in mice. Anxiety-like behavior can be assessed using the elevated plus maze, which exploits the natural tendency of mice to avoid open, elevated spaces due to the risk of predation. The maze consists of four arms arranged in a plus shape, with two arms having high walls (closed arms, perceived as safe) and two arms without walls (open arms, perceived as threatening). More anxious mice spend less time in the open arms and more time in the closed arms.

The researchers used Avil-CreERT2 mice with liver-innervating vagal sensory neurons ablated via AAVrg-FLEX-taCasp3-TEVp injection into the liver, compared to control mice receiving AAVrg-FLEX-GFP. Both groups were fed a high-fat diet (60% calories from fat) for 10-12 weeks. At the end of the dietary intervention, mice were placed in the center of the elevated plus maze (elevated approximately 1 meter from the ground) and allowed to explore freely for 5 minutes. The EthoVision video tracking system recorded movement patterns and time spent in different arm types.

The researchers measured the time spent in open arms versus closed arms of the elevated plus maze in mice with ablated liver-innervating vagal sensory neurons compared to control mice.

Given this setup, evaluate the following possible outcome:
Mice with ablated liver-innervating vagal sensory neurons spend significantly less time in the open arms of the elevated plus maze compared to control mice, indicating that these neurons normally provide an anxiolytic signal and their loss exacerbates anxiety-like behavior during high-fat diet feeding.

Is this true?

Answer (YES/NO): NO